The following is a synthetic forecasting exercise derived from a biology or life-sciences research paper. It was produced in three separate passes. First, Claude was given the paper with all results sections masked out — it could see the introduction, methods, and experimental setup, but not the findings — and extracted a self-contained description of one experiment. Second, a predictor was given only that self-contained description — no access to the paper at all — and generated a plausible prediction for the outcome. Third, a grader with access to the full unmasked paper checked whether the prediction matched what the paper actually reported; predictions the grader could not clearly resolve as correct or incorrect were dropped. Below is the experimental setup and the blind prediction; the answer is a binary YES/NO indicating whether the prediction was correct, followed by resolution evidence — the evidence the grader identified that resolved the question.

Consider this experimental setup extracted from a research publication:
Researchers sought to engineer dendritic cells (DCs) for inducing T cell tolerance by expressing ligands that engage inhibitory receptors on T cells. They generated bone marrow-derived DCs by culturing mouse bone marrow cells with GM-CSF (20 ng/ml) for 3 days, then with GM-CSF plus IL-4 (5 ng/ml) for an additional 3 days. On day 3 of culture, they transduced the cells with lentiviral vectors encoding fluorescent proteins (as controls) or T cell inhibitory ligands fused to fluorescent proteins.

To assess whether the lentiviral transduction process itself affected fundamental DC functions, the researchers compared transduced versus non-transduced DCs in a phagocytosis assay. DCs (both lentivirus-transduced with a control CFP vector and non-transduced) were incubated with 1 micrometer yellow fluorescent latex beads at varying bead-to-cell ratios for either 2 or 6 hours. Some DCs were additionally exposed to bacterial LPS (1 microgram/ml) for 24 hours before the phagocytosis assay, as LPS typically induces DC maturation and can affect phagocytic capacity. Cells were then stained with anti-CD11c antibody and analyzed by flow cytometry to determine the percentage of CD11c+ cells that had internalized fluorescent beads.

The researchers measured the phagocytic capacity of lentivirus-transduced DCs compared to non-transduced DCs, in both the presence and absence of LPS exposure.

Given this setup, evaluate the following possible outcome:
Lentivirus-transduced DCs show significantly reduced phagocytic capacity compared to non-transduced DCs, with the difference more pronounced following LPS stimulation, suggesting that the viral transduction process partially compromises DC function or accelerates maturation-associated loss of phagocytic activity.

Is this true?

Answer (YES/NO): NO